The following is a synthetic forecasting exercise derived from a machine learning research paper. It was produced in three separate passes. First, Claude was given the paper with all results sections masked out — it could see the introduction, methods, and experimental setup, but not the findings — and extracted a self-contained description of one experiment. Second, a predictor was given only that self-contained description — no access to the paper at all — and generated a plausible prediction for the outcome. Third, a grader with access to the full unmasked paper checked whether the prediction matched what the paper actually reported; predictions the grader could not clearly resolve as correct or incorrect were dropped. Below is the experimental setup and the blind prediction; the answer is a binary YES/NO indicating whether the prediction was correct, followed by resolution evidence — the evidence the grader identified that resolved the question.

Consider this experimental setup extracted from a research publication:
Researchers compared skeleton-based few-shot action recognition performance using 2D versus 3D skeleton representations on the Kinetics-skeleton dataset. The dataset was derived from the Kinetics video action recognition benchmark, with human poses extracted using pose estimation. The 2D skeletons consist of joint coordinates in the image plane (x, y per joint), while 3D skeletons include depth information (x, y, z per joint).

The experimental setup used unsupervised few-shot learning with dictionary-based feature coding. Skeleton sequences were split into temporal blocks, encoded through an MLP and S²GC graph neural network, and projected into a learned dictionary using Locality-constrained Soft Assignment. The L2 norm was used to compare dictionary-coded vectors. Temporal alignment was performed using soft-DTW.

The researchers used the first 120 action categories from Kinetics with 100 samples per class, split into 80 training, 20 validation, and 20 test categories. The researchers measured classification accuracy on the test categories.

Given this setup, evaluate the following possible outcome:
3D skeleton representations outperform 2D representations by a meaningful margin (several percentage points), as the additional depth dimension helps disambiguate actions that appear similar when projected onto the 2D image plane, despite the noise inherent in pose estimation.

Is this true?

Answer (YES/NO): YES